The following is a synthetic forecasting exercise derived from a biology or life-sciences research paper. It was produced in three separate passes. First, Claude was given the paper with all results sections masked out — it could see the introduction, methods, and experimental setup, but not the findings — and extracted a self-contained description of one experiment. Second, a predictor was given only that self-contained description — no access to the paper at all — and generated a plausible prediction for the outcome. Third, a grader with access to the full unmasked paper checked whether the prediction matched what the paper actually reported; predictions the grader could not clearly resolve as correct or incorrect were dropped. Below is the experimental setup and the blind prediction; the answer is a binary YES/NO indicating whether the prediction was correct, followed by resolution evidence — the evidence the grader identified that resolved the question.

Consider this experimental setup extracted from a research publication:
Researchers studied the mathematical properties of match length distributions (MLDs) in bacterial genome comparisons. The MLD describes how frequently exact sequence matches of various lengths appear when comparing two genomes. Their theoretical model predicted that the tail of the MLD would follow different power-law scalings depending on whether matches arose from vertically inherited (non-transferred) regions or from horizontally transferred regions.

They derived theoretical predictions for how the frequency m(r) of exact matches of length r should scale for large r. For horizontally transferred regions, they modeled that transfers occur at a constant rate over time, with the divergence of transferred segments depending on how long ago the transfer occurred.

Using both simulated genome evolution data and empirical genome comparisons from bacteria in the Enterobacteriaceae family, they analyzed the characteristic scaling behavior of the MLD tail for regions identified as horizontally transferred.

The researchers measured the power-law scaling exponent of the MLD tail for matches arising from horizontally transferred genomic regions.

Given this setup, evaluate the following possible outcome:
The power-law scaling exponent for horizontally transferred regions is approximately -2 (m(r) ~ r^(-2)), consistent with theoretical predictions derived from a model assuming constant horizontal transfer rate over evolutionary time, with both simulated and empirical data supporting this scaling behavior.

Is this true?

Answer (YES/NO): NO